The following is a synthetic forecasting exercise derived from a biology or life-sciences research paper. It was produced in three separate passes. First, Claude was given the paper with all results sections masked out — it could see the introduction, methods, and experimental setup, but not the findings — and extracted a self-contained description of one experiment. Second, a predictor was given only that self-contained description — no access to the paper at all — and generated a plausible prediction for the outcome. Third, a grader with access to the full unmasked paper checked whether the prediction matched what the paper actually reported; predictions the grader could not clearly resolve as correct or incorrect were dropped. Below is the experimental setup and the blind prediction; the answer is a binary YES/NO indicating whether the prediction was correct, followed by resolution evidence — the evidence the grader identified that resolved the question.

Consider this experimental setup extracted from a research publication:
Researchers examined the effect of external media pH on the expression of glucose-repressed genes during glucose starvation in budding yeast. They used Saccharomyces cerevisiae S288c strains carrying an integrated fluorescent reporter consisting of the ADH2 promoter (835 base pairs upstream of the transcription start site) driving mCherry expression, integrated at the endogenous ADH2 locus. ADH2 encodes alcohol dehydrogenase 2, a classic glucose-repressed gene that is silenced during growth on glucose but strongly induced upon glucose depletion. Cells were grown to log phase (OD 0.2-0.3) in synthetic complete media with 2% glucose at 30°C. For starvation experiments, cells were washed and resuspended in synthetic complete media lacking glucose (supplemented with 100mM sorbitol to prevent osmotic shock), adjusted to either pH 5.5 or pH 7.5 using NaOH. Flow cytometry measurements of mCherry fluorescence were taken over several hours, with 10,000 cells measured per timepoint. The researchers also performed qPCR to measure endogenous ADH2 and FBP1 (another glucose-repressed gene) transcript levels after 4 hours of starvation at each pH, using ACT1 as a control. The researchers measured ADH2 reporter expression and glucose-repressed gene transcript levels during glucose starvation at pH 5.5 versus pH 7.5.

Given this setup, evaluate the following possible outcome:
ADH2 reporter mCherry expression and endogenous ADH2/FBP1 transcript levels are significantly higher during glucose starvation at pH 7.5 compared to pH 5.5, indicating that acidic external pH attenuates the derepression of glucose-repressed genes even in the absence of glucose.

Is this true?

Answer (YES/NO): NO